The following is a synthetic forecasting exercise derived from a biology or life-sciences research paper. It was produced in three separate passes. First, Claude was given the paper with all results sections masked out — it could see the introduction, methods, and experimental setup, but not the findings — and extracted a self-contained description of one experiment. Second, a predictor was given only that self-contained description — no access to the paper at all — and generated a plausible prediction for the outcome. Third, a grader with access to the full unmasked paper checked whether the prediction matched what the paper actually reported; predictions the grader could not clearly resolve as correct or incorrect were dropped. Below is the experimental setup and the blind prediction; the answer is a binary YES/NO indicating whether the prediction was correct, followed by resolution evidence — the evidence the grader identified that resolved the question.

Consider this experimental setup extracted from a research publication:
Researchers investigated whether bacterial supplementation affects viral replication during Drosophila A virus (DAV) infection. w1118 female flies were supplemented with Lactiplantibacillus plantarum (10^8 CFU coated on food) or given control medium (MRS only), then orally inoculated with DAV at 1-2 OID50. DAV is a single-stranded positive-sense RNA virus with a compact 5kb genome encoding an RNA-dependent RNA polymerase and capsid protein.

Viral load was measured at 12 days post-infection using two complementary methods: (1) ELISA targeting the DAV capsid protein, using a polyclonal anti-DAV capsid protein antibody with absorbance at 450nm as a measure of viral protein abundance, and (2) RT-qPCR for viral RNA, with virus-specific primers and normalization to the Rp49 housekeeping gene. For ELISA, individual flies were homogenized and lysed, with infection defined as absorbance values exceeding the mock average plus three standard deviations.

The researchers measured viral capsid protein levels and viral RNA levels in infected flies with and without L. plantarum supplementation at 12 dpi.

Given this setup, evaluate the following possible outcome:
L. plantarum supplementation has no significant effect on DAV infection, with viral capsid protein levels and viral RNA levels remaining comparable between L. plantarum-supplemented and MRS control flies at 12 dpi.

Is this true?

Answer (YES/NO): NO